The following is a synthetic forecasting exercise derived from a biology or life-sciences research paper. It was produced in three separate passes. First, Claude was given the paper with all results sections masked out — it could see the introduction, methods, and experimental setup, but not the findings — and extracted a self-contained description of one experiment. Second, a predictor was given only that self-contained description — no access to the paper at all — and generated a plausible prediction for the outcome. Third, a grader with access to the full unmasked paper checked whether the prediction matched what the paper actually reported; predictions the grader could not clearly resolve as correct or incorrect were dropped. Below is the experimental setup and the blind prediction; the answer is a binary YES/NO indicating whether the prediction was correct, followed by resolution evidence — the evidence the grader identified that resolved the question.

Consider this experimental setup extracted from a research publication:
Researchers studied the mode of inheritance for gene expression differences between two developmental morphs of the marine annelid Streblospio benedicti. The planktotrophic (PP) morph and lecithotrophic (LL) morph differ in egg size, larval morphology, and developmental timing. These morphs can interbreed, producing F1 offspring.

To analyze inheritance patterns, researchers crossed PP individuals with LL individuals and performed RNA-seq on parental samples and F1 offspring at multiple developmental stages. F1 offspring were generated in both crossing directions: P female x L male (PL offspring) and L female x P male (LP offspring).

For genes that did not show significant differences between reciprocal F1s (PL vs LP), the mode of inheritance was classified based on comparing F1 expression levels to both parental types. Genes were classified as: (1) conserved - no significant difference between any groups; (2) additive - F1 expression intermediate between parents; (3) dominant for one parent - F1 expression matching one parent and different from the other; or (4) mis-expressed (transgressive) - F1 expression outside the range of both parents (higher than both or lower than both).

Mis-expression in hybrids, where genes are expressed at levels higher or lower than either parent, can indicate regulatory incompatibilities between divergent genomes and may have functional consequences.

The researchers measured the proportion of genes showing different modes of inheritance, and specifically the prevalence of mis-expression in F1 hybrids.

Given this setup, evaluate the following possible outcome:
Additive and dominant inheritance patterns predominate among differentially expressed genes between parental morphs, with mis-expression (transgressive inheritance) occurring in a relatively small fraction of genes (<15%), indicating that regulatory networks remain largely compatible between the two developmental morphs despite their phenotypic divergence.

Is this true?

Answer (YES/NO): NO